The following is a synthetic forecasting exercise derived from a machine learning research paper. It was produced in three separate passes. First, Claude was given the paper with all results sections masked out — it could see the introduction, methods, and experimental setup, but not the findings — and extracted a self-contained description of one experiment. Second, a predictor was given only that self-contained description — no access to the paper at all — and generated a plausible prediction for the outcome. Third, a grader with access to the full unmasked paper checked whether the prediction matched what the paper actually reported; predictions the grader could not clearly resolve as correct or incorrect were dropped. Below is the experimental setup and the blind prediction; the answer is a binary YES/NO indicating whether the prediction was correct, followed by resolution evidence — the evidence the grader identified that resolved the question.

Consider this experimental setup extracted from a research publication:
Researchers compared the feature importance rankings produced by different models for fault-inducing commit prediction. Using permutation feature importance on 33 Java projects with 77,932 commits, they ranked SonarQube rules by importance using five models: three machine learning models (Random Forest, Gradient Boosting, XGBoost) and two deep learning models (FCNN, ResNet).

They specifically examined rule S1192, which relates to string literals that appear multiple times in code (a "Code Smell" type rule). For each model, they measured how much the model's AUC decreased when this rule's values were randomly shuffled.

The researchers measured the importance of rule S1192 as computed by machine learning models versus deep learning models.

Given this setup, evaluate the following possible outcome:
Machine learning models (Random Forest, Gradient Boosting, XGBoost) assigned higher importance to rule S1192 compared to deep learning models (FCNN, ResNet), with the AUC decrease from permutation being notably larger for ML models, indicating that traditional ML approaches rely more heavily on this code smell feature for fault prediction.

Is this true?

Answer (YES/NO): NO